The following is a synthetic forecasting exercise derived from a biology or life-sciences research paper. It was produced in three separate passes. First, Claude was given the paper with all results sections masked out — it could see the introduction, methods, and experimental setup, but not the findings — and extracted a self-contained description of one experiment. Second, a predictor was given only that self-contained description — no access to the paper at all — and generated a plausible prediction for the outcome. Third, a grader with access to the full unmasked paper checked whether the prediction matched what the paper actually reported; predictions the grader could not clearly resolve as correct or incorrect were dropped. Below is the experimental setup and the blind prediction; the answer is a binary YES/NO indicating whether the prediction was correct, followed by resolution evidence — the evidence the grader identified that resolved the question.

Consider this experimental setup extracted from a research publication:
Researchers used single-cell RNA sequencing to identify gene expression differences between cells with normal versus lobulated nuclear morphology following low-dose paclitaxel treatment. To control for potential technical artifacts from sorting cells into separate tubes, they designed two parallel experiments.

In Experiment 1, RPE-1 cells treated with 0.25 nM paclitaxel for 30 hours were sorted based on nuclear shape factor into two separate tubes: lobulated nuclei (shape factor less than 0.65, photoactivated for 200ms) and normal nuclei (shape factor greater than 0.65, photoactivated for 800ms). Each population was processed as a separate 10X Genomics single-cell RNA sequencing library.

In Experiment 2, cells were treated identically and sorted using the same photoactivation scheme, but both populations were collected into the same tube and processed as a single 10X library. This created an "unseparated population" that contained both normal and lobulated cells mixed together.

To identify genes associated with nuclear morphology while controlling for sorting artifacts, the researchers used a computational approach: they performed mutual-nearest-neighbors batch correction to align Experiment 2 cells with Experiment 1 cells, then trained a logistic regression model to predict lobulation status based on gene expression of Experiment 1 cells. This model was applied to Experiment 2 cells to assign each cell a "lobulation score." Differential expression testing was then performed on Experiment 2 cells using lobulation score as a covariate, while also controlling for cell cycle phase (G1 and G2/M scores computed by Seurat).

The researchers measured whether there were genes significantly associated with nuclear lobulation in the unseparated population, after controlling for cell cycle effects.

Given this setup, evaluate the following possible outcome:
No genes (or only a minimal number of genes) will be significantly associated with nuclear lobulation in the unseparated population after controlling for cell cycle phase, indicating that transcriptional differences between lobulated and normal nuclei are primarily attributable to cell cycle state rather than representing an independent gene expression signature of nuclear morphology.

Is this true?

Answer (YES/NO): NO